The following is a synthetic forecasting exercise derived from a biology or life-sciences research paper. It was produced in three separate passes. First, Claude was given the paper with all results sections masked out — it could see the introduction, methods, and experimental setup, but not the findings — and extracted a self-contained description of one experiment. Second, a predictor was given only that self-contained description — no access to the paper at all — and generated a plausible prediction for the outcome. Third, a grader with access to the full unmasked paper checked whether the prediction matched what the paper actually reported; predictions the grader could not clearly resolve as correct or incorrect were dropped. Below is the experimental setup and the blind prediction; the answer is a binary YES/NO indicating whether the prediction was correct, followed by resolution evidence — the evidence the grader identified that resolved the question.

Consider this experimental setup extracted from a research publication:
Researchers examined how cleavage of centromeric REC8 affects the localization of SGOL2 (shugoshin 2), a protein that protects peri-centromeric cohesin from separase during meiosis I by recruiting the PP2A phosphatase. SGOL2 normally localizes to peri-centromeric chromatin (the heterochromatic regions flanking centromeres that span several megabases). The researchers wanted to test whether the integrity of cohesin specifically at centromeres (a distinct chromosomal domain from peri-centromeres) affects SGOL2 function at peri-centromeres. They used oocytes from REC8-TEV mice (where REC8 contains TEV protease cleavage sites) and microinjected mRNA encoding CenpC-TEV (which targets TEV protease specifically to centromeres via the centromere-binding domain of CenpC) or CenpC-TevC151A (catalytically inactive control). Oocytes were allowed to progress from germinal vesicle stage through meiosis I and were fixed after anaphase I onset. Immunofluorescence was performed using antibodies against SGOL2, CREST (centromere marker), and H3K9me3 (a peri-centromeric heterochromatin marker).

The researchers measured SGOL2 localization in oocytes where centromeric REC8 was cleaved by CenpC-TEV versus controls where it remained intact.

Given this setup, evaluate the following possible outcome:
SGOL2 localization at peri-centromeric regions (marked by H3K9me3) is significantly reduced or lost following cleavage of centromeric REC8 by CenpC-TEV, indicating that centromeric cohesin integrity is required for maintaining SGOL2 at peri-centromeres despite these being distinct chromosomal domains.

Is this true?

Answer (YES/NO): NO